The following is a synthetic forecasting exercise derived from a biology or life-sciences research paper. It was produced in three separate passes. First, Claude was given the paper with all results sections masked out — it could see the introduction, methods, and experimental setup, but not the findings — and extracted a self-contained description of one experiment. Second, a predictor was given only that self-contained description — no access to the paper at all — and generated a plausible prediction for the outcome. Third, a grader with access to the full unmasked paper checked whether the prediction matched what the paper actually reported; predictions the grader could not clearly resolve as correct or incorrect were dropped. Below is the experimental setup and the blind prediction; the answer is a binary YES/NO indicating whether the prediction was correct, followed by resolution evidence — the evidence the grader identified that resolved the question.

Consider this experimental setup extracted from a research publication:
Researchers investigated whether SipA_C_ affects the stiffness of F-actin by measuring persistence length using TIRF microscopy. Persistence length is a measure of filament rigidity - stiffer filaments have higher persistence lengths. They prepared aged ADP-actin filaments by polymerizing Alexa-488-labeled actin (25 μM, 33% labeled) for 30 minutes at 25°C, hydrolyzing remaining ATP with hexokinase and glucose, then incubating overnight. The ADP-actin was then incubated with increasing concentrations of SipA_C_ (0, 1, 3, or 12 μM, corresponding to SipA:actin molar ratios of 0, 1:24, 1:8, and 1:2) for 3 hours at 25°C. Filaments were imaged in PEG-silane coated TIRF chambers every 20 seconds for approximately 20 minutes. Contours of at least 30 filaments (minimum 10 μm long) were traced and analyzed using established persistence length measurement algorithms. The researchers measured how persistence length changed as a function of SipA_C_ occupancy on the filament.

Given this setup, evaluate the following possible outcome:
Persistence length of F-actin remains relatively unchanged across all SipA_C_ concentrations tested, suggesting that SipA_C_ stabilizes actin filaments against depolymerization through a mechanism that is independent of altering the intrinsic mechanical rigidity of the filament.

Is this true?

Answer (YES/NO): NO